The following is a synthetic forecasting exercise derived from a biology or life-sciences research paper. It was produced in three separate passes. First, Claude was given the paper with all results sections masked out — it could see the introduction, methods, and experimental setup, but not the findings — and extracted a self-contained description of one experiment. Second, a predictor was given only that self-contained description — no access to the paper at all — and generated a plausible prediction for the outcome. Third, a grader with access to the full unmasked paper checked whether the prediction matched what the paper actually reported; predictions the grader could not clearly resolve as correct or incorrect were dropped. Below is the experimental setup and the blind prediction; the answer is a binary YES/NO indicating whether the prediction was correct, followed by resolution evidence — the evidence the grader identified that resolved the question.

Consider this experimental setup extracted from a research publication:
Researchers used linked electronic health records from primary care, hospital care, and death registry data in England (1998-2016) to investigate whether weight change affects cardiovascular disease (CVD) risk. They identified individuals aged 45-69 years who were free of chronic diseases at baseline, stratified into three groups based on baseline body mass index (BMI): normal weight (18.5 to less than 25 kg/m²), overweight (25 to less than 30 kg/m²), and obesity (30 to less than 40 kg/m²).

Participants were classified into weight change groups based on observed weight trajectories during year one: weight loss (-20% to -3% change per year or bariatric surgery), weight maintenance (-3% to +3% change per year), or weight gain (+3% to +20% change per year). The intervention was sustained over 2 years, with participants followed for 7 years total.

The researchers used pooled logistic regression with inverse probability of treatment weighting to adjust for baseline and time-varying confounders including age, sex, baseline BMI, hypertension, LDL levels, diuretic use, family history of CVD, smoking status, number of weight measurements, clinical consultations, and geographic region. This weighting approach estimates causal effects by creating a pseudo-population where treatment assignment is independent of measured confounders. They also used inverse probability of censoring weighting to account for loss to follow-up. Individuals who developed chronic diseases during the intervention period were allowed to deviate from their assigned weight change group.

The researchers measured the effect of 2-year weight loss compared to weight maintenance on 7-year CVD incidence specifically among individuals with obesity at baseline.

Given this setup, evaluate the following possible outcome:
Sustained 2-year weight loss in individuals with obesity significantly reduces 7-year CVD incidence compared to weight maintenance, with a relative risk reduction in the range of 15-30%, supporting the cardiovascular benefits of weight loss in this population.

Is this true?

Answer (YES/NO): NO